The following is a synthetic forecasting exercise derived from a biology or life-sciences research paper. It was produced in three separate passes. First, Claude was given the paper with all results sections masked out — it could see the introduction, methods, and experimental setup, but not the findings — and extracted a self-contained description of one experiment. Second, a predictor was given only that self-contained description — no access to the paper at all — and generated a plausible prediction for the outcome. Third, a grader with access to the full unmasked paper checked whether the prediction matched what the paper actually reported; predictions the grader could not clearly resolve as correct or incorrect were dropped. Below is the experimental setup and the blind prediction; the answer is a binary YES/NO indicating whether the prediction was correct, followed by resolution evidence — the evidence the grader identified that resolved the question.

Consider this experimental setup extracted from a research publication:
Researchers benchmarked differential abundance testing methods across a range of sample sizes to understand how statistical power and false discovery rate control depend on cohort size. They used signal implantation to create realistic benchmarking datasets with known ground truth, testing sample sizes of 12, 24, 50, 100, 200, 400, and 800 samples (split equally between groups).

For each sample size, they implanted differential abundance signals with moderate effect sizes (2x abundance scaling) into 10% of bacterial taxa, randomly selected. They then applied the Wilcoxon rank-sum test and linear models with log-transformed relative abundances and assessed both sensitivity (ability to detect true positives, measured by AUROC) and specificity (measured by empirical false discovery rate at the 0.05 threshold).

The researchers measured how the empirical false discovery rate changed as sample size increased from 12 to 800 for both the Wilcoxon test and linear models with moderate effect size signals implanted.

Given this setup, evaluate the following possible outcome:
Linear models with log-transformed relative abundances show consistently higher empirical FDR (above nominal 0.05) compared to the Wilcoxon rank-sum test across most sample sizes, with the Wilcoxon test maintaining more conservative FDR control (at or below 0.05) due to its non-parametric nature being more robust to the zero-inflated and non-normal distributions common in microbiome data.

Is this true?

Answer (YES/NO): NO